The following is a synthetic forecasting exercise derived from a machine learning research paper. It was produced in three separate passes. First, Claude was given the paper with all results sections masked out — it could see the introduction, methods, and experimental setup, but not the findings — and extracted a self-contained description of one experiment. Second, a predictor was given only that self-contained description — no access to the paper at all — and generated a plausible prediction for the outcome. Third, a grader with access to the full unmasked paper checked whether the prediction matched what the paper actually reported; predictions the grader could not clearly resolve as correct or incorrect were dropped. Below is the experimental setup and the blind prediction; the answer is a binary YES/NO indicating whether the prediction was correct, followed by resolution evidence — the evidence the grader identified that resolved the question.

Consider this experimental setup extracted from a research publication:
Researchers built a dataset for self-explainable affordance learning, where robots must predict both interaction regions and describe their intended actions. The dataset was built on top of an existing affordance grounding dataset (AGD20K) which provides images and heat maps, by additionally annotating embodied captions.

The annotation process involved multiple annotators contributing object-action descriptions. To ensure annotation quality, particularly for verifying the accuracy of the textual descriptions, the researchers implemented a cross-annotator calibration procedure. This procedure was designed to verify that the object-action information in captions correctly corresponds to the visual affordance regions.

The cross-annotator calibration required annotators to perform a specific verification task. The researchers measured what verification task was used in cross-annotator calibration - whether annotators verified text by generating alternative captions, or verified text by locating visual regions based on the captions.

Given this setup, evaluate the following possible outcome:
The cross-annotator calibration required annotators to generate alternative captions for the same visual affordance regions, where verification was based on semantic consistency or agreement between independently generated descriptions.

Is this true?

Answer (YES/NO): NO